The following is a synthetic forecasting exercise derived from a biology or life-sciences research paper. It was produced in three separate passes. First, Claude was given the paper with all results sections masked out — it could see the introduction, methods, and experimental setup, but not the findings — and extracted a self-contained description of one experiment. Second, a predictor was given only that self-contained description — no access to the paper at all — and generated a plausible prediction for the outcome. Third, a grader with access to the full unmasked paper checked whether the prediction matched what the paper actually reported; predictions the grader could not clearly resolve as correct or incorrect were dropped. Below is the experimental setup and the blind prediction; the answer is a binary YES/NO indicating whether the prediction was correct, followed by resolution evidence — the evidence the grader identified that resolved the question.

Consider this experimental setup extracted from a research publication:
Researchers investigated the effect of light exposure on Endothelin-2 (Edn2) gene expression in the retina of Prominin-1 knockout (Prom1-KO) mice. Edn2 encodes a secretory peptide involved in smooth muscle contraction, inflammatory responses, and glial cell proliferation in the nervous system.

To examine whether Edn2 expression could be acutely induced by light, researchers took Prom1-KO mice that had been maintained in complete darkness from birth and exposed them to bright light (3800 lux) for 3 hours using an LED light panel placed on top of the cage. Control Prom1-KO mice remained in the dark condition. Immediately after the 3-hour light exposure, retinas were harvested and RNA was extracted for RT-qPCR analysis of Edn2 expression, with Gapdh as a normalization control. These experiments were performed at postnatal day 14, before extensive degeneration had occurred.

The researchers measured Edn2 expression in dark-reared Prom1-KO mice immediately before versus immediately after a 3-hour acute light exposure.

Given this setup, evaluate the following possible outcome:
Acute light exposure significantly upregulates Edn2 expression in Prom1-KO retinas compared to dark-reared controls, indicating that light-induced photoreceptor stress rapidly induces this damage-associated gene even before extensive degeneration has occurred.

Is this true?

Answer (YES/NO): NO